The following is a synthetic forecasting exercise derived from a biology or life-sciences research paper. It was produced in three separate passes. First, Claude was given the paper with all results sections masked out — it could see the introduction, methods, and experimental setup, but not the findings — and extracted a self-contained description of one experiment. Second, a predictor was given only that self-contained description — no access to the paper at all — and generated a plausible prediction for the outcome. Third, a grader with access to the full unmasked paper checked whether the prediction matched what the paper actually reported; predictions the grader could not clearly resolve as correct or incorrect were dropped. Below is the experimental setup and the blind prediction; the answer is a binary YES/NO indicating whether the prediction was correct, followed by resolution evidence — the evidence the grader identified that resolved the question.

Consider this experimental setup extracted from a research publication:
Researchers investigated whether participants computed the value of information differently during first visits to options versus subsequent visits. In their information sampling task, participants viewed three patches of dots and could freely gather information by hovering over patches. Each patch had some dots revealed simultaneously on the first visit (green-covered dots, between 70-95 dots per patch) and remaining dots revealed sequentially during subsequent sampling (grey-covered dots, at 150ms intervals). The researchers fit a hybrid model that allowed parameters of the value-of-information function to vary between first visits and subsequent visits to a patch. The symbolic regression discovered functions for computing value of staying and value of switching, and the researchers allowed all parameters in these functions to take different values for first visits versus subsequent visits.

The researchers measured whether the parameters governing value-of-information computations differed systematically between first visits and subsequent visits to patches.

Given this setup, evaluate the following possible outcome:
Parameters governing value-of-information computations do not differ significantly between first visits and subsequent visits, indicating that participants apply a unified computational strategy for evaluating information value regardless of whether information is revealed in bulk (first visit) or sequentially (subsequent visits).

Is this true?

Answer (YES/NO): NO